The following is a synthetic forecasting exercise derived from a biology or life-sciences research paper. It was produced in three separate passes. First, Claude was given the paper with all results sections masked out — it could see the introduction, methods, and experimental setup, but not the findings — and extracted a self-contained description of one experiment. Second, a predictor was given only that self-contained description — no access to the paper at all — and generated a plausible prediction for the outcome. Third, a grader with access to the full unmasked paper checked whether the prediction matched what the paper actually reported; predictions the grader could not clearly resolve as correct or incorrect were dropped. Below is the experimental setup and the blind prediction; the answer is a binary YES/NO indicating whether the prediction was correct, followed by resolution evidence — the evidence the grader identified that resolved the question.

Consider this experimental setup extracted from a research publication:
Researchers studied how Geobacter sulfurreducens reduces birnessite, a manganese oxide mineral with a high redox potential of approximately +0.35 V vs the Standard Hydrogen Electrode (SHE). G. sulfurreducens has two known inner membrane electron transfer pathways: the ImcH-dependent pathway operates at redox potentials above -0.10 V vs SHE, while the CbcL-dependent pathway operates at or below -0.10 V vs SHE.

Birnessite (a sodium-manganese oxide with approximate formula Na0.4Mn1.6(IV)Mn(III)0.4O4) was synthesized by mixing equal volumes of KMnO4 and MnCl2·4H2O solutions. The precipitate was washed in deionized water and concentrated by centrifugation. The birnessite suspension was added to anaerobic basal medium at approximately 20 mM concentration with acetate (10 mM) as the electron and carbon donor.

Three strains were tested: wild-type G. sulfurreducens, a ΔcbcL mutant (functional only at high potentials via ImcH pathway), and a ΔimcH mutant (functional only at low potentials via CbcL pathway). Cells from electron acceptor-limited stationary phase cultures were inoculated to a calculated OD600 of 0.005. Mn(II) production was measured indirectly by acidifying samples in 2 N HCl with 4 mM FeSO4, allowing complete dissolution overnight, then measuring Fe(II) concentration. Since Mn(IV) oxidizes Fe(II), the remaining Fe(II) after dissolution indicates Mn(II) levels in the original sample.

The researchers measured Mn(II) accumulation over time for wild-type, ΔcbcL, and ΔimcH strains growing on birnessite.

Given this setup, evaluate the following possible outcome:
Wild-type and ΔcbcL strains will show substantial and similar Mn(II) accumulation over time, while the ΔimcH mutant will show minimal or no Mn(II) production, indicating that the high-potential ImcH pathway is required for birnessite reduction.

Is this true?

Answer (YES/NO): YES